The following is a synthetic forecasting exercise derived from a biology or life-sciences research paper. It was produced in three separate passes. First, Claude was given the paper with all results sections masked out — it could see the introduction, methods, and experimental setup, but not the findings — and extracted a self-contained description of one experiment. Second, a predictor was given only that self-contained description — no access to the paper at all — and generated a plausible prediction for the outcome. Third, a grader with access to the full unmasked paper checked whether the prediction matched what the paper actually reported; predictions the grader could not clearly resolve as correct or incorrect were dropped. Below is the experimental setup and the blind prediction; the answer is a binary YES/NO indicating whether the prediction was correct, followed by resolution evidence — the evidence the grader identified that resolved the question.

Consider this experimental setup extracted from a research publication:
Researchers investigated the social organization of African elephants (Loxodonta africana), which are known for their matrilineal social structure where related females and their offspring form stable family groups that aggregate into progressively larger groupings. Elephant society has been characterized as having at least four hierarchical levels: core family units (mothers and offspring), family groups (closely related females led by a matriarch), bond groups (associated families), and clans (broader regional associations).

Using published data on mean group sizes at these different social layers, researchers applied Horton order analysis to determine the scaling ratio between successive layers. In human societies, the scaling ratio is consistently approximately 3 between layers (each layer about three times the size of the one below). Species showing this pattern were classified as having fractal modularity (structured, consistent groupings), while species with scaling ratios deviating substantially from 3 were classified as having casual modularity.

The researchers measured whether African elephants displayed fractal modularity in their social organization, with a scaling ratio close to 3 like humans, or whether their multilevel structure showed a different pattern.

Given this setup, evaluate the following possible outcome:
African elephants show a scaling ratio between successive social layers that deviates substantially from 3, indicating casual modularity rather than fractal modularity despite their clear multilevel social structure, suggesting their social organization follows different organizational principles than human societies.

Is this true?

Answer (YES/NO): NO